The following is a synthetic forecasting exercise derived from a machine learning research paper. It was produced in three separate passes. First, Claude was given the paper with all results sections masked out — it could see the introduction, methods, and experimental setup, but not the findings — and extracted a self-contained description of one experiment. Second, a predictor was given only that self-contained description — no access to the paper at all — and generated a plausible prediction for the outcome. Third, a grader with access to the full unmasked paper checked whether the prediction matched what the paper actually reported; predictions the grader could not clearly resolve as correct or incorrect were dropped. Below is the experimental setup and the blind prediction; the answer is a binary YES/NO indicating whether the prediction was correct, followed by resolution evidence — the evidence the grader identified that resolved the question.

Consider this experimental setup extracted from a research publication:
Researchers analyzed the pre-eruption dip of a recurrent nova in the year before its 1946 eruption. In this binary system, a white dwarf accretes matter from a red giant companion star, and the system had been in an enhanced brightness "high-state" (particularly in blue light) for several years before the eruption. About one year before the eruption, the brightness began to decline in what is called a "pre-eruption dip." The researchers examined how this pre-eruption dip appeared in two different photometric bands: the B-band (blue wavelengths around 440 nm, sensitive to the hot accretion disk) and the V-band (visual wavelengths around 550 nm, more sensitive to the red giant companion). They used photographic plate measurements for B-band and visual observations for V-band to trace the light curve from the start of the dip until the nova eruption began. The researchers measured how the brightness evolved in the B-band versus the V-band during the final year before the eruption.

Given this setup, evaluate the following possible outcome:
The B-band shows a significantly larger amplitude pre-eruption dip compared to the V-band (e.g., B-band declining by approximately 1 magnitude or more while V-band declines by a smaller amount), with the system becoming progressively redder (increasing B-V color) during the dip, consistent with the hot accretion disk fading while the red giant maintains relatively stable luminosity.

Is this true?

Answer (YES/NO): NO